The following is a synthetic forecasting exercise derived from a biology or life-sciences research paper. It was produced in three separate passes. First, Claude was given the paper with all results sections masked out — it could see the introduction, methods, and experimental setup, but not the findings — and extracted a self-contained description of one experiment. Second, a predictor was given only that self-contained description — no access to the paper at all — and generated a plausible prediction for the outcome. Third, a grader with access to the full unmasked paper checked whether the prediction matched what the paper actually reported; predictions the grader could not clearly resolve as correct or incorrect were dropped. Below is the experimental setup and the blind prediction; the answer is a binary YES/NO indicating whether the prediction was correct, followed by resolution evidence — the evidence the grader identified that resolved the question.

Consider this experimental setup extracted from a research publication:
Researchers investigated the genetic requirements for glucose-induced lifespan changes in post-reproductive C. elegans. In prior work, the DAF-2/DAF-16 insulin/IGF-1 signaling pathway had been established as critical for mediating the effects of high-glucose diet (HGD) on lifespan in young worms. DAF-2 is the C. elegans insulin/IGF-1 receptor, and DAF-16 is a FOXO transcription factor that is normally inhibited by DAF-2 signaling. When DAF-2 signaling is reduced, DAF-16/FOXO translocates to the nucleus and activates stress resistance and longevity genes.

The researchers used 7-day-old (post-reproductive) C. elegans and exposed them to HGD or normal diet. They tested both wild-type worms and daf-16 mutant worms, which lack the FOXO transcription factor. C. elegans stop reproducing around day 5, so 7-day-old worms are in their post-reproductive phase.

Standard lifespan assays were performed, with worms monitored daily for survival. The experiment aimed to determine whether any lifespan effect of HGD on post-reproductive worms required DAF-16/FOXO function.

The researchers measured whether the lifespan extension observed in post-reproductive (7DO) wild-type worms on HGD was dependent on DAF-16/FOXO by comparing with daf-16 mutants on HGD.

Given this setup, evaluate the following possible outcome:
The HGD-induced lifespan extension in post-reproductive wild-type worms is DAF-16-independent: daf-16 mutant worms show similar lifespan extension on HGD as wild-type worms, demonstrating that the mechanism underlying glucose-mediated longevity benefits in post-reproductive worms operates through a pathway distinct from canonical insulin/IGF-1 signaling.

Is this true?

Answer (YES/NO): YES